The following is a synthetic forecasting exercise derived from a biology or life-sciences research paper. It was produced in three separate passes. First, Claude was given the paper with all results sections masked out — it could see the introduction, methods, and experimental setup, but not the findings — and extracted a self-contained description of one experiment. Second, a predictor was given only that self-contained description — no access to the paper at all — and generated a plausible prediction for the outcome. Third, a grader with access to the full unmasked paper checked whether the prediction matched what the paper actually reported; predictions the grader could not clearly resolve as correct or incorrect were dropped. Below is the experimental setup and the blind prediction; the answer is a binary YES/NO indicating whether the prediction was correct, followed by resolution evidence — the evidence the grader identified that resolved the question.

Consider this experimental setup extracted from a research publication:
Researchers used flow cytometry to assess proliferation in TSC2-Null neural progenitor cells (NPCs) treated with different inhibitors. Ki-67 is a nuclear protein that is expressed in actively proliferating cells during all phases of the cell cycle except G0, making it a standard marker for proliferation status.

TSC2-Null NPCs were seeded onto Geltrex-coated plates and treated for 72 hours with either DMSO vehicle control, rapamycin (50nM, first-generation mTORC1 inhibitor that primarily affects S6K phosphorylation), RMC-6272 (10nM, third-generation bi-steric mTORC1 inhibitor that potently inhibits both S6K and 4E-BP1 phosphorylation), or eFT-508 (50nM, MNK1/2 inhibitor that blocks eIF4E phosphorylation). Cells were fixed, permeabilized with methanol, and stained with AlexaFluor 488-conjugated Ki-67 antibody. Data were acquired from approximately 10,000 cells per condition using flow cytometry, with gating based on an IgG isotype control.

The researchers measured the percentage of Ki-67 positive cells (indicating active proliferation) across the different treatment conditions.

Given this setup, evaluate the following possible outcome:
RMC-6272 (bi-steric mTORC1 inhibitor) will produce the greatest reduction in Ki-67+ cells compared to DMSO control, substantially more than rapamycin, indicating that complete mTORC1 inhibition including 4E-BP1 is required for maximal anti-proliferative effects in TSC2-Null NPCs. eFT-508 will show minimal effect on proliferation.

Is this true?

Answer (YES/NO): YES